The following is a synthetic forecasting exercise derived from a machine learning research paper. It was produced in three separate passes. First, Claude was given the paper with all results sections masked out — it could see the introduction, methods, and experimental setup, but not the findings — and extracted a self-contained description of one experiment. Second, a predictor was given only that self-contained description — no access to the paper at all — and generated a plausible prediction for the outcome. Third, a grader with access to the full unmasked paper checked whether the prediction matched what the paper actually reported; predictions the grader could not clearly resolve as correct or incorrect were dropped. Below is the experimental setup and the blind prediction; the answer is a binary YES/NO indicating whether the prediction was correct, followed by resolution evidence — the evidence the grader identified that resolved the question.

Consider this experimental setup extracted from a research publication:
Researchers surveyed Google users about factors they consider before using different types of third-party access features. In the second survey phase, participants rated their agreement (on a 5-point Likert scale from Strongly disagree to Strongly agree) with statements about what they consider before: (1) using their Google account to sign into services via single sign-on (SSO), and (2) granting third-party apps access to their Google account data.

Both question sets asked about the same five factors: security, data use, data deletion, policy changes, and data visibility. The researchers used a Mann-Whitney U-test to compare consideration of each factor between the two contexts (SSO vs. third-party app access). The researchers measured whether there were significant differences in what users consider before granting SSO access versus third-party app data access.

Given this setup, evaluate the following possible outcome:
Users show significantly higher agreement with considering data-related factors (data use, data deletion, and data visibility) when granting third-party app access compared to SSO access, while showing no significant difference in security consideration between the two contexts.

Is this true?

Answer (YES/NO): NO